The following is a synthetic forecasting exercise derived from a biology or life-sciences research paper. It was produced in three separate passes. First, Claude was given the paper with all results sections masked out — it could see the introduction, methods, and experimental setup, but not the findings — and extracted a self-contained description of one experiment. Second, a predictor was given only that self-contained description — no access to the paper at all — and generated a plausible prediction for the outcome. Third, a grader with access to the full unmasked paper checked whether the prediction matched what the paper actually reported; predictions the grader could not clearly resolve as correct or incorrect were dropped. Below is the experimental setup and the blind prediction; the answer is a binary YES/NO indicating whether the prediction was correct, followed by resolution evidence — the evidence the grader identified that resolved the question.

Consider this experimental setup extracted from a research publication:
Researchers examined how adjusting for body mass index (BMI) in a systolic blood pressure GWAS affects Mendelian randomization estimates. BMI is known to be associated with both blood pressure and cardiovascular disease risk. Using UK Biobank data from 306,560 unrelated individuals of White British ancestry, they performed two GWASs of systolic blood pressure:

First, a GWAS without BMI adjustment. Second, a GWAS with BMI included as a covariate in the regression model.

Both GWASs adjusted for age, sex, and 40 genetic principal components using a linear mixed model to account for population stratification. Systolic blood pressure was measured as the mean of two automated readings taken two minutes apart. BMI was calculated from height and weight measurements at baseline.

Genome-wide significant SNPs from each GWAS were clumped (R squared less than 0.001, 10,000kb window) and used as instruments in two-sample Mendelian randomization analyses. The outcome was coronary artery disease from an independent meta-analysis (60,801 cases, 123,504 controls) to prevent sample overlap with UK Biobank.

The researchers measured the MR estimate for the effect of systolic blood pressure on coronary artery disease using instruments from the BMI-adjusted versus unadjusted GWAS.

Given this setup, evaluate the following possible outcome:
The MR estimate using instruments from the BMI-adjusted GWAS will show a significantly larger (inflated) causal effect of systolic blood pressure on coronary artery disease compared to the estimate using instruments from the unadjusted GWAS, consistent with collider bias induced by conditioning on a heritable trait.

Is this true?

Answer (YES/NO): NO